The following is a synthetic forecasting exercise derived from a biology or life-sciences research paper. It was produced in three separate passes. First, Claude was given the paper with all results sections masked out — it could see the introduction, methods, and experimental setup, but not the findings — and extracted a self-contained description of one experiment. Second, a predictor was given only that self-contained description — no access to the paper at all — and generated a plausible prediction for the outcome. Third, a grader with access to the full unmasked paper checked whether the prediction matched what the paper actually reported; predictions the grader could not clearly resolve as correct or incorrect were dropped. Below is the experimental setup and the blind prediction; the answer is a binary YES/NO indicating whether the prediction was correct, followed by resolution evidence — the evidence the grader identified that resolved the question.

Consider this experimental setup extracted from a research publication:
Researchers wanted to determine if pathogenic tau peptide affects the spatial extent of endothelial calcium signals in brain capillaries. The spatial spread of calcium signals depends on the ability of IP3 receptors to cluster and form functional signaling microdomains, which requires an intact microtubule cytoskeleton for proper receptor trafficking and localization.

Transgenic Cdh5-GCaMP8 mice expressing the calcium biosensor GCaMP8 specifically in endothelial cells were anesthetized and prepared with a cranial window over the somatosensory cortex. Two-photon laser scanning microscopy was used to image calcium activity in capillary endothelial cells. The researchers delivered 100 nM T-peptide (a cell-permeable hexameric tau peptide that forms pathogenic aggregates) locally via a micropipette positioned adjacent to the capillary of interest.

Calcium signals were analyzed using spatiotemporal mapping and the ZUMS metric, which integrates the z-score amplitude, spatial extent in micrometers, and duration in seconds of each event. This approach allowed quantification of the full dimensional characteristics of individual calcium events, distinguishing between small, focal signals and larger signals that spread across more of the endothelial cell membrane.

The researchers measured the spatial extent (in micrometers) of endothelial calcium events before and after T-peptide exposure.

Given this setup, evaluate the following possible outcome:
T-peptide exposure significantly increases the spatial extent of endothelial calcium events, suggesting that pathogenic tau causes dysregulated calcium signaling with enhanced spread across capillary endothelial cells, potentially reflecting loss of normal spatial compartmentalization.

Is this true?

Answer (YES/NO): NO